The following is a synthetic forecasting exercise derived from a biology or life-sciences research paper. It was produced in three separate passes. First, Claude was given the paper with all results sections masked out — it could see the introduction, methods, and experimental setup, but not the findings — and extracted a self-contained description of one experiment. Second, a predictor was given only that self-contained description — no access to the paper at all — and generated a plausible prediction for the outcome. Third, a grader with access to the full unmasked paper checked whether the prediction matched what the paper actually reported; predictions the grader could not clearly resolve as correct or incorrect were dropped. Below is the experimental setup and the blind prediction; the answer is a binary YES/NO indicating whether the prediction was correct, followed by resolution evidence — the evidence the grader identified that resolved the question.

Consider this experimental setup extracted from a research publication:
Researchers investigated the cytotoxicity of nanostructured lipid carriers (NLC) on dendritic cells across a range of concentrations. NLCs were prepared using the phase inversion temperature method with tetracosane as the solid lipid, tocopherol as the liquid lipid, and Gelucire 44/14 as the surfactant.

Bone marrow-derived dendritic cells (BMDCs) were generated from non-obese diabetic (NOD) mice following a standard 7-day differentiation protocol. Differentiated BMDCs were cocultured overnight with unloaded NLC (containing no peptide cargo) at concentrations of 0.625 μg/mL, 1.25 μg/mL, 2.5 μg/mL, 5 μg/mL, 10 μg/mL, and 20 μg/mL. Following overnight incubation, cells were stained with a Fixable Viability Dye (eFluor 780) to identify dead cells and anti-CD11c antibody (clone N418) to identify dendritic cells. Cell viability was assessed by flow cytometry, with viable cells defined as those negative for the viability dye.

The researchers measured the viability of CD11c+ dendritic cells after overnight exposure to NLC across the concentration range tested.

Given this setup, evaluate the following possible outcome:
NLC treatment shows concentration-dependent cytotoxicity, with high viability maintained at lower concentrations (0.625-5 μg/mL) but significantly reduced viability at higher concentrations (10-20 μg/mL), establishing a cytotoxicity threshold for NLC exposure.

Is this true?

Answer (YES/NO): NO